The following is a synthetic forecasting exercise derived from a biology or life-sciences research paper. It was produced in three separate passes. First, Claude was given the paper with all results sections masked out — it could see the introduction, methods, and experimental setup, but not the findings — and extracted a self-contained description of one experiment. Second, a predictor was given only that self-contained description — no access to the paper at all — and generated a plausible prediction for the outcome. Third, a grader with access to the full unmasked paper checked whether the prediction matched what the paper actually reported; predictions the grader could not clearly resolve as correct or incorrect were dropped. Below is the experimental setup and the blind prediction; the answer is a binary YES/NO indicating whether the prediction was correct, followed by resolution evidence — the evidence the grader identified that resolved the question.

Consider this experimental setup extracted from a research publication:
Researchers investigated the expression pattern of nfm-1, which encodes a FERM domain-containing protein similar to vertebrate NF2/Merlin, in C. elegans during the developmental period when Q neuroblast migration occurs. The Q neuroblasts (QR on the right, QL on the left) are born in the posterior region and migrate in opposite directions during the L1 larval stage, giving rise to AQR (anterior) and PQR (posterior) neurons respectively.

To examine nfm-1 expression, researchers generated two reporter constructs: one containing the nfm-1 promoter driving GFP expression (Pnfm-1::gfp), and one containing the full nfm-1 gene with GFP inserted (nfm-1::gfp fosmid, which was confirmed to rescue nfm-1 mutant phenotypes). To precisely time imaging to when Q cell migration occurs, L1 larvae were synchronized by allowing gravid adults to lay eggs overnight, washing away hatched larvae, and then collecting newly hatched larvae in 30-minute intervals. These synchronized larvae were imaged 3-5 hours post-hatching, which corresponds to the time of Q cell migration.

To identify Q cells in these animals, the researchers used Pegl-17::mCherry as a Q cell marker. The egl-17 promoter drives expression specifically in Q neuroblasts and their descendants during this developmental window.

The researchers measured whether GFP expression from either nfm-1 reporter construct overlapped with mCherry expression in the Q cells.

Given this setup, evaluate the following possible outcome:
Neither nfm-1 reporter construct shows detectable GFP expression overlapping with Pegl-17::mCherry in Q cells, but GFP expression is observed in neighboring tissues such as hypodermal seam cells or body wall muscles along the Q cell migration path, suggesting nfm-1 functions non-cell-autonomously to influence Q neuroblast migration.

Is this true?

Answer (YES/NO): NO